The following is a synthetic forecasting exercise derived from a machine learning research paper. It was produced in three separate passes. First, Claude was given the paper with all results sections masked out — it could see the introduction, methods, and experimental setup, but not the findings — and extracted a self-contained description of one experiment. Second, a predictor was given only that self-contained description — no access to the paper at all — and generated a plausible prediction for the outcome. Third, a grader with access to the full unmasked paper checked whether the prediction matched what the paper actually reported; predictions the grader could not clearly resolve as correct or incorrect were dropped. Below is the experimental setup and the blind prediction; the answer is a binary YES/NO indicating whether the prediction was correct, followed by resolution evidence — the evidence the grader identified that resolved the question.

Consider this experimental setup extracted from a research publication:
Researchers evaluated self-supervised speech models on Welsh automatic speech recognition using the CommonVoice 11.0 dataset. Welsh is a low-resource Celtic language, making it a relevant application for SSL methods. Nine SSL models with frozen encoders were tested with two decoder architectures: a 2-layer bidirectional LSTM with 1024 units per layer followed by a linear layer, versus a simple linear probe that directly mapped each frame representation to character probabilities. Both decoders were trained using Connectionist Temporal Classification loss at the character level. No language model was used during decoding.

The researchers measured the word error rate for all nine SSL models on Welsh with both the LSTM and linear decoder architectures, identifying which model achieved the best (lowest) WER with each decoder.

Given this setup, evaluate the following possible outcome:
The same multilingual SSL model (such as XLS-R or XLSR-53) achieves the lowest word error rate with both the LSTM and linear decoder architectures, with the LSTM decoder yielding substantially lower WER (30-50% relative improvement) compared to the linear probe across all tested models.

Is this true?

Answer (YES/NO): NO